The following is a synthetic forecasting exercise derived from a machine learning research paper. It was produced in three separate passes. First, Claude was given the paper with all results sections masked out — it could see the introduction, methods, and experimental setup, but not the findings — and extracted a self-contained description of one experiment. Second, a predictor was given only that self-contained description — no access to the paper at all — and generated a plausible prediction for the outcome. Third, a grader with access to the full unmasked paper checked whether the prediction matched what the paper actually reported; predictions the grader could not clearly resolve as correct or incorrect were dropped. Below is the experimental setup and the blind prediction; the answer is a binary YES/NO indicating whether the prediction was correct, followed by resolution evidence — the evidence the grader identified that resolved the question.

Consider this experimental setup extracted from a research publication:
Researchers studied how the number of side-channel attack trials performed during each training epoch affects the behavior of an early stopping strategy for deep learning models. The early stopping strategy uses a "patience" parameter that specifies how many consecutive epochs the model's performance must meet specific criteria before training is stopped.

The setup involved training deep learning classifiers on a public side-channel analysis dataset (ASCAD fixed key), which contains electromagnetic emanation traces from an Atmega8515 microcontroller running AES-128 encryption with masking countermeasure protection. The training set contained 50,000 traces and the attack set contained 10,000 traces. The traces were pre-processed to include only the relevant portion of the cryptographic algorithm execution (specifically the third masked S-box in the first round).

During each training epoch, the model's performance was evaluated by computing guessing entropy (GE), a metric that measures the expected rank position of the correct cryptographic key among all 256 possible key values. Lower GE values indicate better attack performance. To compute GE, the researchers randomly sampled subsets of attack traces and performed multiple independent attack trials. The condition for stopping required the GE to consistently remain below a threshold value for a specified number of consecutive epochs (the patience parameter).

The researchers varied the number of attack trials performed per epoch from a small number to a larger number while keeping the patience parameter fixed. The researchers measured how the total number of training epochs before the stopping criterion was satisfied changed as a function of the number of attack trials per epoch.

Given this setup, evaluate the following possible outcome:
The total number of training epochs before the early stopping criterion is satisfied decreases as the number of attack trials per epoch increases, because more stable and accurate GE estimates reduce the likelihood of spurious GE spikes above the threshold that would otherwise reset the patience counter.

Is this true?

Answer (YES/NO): NO